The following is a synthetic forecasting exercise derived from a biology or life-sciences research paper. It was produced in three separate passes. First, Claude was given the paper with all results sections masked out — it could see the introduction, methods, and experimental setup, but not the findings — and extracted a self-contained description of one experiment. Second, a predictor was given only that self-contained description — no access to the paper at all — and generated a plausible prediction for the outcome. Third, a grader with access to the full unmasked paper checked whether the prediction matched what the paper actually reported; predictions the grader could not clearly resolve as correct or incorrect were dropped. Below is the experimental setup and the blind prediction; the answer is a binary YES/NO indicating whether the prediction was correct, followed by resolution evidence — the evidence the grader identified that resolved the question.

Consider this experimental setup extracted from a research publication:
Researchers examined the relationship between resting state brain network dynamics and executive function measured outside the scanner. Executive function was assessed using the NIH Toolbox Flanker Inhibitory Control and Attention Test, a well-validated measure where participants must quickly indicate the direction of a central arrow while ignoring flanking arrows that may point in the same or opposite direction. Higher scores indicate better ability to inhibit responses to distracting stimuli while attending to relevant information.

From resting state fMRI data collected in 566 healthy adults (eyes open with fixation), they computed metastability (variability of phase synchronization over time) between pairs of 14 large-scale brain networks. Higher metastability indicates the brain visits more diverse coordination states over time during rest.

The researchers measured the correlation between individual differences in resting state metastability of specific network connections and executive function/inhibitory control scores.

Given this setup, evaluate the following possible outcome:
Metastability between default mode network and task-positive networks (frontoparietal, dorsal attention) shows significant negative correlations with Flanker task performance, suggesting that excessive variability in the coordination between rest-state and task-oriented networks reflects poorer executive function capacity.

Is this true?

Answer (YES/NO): NO